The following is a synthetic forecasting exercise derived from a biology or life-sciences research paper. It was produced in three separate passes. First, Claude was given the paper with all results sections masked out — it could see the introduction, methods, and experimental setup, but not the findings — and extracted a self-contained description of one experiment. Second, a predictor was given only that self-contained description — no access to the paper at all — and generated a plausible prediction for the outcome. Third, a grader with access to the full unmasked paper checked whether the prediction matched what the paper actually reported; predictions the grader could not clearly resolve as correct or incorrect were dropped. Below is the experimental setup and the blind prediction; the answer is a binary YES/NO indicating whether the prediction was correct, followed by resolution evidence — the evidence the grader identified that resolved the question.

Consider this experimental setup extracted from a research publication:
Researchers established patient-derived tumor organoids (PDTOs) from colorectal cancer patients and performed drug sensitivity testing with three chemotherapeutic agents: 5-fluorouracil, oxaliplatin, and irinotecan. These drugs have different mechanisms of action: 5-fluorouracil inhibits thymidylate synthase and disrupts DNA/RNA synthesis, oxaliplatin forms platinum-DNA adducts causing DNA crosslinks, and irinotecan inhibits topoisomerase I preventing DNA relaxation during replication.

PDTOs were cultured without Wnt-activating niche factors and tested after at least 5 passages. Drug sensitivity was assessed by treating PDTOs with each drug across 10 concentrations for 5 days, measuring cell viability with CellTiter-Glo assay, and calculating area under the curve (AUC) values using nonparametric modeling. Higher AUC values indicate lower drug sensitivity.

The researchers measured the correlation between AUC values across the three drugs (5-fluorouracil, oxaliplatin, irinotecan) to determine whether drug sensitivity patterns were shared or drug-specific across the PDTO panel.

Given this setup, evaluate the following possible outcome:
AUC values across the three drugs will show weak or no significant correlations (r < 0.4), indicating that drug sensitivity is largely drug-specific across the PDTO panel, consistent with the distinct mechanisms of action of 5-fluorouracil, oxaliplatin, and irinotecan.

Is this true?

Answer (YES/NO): YES